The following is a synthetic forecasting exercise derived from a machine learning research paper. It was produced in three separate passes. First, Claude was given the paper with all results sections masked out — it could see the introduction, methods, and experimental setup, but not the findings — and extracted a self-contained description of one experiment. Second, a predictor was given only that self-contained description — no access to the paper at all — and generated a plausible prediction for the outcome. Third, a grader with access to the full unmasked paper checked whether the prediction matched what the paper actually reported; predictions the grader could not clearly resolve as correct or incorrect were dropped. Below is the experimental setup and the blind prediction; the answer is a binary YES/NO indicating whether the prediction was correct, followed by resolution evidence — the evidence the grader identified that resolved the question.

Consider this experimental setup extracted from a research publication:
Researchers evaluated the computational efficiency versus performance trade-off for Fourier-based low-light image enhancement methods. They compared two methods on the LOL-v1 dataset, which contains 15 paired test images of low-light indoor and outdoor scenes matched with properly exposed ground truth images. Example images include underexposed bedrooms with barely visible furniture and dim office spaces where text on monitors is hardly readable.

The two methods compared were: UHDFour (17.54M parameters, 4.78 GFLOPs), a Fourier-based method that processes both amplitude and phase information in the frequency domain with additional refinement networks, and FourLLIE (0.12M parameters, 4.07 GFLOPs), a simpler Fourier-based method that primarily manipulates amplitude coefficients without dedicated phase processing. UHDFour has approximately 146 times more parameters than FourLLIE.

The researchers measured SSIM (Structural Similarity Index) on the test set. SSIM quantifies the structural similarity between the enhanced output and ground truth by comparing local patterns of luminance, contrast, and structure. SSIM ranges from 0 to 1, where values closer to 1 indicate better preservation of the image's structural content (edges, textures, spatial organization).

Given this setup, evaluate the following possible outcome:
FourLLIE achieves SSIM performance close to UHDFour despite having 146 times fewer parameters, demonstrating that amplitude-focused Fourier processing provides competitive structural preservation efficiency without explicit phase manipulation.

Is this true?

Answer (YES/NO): YES